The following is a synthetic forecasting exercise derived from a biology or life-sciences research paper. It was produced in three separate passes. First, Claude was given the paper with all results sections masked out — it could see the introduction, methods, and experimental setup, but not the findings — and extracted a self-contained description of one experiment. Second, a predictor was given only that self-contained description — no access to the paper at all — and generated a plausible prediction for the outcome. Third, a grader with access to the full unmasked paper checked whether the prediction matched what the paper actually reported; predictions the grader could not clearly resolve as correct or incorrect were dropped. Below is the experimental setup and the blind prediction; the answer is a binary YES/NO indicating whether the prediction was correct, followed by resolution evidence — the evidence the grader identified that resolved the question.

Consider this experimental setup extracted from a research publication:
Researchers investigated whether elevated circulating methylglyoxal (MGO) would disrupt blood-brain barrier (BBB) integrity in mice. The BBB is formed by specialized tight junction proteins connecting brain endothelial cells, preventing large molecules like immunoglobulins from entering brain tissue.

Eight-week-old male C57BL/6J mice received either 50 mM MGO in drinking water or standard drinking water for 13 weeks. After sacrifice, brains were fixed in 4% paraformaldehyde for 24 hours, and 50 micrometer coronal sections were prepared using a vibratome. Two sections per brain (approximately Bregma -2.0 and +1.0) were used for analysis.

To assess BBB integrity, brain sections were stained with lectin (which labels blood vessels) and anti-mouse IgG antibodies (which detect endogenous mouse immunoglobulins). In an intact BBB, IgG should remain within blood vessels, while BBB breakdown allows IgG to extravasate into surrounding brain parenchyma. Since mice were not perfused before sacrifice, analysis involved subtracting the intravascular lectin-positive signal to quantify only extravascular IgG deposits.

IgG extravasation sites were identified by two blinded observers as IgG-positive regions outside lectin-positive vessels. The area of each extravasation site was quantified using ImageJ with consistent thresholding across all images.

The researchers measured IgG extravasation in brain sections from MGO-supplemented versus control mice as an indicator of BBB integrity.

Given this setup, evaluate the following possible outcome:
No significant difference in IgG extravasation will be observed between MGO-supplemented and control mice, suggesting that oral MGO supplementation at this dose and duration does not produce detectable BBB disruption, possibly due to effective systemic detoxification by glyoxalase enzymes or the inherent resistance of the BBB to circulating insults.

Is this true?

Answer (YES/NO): YES